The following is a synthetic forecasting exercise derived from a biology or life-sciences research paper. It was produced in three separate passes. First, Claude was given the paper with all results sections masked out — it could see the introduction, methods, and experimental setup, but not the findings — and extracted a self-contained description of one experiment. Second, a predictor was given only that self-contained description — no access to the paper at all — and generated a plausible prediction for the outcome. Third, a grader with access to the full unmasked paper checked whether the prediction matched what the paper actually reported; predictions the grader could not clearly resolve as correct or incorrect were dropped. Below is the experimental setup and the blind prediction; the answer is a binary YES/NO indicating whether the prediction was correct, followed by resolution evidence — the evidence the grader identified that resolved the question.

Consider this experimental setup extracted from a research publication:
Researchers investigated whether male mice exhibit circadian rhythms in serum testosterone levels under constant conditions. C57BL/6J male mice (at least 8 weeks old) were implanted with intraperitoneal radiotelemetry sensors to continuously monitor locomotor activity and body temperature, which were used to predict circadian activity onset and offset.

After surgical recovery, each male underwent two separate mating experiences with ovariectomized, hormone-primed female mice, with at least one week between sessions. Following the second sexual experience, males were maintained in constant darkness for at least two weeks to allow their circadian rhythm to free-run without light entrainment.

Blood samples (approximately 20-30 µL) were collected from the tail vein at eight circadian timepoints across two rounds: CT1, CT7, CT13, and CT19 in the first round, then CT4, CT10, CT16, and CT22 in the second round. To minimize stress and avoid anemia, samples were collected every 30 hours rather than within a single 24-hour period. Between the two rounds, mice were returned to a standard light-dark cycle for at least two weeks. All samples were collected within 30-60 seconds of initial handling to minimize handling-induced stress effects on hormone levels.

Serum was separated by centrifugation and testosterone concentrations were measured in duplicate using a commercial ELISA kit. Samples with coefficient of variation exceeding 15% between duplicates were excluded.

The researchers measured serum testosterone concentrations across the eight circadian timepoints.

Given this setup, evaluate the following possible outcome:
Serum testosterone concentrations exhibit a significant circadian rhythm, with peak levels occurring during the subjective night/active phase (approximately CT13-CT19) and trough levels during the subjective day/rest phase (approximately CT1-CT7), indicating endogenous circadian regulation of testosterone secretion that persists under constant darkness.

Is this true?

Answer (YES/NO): NO